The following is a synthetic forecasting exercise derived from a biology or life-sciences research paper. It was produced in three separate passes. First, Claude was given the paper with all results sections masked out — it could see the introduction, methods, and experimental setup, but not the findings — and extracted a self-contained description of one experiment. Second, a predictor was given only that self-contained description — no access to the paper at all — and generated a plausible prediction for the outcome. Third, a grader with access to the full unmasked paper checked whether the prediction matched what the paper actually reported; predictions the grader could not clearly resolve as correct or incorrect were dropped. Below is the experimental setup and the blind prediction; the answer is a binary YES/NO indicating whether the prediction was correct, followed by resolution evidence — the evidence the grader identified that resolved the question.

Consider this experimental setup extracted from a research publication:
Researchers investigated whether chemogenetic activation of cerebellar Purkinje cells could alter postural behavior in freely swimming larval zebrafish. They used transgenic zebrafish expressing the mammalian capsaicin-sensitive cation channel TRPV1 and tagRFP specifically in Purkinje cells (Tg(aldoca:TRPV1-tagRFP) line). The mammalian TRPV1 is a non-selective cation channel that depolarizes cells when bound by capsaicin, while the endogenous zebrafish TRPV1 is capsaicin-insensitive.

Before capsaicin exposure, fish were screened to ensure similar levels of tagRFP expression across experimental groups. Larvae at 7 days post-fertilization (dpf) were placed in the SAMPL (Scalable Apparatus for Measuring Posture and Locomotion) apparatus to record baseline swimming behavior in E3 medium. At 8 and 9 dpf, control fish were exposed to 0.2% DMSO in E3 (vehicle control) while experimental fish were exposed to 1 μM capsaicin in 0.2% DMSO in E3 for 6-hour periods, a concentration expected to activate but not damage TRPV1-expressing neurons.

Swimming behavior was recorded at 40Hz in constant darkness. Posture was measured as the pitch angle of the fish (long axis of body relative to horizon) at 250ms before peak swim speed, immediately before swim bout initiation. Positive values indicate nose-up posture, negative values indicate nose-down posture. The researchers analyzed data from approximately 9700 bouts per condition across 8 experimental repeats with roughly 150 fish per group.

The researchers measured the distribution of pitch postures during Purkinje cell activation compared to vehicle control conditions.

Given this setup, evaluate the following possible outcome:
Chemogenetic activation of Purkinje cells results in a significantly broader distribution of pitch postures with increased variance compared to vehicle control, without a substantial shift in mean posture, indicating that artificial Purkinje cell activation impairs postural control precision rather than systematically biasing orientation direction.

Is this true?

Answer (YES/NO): NO